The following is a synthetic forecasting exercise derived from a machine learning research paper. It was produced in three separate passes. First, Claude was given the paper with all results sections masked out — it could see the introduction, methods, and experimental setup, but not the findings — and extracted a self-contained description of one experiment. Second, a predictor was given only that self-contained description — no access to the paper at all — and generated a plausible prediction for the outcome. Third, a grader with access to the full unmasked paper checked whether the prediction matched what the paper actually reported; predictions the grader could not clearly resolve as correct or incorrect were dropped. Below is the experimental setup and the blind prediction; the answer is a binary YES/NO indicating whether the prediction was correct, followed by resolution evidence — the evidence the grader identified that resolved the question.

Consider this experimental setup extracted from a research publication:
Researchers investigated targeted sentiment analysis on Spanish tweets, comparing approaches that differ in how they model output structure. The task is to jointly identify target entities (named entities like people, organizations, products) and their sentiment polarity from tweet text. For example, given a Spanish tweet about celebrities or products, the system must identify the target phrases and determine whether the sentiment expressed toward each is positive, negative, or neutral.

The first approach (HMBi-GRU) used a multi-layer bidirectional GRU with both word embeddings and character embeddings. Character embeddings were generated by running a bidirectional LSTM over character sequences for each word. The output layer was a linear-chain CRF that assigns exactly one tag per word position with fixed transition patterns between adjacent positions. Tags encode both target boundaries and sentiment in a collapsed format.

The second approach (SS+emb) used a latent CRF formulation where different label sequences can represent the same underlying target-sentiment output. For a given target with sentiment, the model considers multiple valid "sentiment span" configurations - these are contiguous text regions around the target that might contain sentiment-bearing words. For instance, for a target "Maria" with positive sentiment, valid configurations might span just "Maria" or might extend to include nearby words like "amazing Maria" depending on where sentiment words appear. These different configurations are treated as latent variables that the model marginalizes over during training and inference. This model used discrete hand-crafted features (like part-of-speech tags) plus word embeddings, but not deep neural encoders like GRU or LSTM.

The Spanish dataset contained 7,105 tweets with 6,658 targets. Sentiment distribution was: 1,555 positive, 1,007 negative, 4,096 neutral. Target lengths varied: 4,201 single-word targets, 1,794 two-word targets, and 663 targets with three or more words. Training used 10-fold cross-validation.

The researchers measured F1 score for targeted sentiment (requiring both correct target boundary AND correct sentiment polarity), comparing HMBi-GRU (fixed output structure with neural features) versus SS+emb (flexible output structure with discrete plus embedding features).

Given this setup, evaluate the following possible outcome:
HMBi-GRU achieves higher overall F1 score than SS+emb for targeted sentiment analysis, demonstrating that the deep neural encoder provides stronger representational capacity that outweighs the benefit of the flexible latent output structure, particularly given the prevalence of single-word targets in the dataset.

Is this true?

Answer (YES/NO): YES